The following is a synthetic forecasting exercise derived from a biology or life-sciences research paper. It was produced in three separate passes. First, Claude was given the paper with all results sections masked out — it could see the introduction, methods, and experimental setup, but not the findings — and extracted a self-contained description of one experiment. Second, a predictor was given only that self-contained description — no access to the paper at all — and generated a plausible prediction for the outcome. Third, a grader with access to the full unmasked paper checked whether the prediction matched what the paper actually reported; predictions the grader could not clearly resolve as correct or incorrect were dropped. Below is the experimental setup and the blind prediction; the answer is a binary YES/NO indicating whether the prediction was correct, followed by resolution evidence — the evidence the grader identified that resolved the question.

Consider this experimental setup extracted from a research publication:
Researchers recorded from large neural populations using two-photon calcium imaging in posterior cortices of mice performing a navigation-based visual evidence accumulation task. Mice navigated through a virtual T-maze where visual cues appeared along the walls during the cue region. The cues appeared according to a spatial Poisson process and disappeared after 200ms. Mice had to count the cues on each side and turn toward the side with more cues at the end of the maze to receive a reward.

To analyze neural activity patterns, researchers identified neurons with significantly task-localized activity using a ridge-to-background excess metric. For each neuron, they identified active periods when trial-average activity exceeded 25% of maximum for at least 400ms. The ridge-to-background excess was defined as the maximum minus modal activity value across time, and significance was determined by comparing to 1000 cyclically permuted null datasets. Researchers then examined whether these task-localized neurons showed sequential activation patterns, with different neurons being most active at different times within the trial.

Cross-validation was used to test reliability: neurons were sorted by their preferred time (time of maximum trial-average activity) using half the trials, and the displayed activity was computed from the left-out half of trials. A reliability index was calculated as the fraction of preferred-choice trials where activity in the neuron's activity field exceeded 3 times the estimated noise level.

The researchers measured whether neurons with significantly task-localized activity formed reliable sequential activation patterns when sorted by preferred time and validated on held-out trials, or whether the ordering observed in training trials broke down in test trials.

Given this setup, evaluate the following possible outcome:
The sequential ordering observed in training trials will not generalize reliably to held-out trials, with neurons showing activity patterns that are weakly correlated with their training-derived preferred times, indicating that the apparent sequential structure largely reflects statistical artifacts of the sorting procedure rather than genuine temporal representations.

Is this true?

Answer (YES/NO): NO